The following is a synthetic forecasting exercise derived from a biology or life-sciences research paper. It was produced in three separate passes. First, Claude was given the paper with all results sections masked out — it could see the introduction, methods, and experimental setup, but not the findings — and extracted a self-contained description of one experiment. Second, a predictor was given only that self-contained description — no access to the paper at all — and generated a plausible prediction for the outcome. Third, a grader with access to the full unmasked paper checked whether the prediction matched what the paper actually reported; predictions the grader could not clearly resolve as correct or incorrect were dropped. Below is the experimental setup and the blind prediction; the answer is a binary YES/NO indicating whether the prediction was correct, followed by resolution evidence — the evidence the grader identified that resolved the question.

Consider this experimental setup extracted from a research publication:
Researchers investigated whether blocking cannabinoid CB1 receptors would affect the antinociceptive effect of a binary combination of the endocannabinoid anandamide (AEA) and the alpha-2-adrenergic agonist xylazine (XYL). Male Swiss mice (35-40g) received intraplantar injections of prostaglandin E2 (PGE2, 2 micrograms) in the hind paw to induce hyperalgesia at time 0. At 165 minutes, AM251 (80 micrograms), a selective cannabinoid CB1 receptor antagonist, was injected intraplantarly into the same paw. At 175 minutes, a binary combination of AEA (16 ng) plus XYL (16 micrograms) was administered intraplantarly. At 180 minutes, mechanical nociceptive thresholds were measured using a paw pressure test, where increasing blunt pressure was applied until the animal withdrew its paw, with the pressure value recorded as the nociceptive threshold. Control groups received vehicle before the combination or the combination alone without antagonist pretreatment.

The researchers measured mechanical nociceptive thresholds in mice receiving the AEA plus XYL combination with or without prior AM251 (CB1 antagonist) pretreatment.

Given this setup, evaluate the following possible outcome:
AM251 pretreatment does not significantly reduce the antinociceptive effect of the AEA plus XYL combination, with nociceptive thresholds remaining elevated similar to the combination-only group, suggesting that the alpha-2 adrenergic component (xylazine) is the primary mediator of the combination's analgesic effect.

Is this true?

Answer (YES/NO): NO